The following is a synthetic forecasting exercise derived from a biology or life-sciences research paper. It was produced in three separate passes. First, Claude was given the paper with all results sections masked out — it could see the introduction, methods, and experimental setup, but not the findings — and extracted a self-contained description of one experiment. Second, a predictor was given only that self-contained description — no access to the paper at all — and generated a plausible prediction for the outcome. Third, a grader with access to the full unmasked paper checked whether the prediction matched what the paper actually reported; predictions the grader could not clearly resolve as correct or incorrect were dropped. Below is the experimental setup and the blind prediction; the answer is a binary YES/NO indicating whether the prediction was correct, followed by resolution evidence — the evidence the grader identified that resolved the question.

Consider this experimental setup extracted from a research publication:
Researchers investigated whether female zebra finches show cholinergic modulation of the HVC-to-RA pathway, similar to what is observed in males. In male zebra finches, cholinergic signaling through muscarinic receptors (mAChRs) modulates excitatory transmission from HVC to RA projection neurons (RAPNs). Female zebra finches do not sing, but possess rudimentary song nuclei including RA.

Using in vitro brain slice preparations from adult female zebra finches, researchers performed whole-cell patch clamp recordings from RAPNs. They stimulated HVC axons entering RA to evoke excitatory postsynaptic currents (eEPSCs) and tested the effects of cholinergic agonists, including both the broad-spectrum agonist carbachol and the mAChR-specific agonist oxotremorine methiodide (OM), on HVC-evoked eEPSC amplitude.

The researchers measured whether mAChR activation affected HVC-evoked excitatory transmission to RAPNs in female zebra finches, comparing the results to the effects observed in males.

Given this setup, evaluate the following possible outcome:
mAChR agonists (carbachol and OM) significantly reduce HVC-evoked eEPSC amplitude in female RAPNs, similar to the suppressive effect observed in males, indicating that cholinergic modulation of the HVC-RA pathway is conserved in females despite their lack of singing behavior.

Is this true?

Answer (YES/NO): NO